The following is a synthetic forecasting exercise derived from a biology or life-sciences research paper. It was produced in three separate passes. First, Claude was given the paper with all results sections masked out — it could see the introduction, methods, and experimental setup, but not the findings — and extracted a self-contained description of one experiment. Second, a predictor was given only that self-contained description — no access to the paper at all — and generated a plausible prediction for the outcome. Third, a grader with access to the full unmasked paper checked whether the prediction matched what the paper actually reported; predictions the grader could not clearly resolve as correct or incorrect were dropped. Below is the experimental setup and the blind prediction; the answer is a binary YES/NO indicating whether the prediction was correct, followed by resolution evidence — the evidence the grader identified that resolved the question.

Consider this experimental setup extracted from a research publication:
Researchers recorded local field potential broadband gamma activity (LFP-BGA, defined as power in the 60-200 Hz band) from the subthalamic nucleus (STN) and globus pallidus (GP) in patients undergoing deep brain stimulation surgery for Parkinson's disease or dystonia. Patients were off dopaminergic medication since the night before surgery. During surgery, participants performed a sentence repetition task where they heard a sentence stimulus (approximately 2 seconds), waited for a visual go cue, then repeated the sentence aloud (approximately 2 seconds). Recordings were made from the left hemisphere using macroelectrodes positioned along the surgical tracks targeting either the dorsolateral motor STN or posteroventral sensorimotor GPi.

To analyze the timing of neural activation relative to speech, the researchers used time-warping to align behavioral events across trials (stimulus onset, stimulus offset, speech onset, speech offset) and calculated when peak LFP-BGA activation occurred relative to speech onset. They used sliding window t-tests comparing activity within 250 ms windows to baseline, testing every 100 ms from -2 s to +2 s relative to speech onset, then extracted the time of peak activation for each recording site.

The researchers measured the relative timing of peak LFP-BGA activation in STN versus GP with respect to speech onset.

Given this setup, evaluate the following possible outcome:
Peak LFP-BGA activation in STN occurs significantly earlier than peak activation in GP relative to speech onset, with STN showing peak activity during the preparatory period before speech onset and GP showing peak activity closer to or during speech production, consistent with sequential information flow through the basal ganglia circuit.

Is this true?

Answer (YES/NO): NO